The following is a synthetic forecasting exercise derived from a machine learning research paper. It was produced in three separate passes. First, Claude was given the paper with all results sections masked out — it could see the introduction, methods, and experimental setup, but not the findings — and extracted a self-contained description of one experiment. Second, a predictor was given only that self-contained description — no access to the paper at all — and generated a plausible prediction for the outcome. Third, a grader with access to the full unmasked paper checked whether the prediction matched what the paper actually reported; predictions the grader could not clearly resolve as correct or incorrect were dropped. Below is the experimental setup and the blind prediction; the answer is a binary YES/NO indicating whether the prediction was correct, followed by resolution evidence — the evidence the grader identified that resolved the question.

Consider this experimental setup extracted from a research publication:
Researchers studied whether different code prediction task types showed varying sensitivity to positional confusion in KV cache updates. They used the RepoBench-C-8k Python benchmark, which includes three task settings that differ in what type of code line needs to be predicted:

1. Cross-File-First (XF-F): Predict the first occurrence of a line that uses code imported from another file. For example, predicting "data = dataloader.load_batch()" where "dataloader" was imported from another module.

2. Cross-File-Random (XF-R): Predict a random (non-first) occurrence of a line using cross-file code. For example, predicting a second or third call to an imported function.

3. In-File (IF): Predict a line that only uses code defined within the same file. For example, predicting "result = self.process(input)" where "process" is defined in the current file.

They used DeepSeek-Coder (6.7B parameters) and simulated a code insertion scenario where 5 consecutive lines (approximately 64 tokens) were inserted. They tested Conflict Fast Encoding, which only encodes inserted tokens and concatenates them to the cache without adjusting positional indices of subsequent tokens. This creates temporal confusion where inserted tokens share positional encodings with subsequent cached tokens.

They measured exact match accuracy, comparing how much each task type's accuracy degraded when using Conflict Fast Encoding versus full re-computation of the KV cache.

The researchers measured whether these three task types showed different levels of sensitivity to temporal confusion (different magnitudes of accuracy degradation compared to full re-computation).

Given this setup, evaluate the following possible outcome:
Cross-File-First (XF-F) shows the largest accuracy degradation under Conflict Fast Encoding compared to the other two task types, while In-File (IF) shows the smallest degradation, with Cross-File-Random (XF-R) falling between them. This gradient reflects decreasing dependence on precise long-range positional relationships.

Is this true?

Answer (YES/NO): NO